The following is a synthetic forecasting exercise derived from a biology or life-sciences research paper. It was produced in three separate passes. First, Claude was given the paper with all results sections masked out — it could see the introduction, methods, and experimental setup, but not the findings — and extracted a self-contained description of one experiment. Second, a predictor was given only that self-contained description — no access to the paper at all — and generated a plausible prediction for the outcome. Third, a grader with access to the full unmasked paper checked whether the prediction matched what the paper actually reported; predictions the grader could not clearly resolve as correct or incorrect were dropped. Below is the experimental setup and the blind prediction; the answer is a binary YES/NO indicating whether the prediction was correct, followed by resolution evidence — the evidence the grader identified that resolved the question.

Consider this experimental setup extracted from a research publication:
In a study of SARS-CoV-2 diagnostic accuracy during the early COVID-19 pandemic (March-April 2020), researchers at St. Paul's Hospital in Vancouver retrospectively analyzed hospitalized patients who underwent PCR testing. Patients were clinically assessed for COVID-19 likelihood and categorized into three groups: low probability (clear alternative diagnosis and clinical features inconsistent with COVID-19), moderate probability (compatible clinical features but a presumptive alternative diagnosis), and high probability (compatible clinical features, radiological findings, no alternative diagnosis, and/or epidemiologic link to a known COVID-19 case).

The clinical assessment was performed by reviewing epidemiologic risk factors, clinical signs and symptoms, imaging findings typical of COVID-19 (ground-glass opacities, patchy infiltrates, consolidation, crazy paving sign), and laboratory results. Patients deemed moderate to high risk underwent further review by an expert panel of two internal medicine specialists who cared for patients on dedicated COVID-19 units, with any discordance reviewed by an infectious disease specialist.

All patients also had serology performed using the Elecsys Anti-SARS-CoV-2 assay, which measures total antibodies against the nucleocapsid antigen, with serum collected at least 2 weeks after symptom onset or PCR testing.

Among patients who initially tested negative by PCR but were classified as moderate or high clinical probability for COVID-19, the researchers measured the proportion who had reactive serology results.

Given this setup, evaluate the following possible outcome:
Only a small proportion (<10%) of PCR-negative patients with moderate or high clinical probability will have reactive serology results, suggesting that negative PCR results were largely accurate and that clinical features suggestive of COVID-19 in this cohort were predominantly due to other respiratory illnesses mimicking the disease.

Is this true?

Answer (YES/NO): YES